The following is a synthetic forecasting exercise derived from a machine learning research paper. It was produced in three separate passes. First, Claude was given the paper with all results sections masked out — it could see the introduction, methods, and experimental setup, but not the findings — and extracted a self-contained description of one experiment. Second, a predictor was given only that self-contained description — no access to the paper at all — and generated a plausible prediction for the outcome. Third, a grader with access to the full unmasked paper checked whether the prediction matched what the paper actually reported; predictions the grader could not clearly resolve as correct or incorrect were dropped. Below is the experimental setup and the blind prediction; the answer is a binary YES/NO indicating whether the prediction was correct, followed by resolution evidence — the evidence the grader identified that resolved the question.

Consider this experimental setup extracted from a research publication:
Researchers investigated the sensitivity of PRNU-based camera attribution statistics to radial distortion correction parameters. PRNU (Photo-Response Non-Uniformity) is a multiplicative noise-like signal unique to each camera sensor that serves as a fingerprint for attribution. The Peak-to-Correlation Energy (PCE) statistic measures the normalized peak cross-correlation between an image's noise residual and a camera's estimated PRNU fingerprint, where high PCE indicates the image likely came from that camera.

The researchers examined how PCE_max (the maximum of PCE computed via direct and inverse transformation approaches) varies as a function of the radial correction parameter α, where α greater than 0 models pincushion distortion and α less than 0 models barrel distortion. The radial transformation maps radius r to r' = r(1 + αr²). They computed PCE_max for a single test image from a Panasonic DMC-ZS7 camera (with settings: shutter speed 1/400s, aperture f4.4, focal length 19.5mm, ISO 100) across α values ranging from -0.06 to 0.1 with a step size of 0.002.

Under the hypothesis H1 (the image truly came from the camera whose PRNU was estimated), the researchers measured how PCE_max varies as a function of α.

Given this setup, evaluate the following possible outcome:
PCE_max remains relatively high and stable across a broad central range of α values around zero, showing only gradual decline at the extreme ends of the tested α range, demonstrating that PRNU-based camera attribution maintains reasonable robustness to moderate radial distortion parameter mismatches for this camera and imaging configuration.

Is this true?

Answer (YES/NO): NO